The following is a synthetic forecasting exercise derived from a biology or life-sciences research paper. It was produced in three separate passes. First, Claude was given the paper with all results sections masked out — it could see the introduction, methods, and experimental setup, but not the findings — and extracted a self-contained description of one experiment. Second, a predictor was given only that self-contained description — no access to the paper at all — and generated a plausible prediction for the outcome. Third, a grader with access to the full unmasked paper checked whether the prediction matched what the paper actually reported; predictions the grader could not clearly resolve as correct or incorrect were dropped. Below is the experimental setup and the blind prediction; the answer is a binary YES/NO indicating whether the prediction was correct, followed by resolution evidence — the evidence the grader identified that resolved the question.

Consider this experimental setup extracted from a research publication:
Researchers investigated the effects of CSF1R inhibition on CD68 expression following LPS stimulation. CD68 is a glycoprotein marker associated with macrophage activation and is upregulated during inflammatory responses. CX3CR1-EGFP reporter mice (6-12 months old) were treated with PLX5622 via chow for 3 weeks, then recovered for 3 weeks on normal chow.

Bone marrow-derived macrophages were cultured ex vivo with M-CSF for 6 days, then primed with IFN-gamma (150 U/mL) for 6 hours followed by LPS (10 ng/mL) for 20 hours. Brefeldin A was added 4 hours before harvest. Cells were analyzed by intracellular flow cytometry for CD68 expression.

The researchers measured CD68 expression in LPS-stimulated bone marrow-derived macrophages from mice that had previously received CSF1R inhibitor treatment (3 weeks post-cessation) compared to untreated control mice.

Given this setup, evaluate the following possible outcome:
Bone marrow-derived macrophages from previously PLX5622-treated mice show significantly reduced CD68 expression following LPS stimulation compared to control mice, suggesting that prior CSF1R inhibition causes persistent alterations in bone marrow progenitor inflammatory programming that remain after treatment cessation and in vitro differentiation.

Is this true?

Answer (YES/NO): YES